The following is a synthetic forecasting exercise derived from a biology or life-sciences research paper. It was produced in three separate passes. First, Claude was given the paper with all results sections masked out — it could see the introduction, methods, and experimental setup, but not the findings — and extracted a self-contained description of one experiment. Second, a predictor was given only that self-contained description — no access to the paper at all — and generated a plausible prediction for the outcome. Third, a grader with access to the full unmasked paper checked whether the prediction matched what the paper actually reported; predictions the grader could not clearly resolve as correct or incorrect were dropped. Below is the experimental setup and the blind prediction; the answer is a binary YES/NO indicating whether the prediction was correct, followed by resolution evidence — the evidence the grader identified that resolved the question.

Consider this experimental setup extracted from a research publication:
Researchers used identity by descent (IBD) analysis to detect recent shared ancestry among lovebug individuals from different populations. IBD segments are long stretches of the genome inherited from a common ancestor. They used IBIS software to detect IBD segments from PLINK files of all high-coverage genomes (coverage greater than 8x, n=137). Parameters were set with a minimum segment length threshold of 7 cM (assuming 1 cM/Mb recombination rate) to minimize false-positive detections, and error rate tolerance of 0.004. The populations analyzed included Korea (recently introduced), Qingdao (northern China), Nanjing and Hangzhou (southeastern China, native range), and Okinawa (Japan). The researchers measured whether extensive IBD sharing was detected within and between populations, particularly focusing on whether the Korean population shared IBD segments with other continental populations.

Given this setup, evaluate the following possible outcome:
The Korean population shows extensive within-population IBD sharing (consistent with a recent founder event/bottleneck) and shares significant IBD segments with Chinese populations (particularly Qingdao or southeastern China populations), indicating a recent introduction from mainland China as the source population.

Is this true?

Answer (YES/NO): NO